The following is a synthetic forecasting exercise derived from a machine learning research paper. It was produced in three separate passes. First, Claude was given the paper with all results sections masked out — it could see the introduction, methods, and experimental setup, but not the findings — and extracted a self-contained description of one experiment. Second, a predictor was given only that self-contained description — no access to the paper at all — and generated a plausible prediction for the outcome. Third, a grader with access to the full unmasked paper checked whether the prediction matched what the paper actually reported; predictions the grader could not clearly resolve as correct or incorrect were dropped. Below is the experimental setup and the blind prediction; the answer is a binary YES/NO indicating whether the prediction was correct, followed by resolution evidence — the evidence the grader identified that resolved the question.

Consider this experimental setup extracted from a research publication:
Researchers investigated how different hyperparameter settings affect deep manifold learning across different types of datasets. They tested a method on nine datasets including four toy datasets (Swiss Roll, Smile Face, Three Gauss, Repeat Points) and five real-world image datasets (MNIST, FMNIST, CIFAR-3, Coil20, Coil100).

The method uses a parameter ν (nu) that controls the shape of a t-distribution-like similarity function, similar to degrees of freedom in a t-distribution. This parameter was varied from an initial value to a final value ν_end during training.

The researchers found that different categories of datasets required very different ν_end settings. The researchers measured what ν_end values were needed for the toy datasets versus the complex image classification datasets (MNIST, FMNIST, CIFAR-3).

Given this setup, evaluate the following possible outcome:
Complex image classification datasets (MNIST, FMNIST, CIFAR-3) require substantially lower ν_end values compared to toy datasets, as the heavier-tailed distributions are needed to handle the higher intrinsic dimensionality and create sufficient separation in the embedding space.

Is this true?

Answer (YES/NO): YES